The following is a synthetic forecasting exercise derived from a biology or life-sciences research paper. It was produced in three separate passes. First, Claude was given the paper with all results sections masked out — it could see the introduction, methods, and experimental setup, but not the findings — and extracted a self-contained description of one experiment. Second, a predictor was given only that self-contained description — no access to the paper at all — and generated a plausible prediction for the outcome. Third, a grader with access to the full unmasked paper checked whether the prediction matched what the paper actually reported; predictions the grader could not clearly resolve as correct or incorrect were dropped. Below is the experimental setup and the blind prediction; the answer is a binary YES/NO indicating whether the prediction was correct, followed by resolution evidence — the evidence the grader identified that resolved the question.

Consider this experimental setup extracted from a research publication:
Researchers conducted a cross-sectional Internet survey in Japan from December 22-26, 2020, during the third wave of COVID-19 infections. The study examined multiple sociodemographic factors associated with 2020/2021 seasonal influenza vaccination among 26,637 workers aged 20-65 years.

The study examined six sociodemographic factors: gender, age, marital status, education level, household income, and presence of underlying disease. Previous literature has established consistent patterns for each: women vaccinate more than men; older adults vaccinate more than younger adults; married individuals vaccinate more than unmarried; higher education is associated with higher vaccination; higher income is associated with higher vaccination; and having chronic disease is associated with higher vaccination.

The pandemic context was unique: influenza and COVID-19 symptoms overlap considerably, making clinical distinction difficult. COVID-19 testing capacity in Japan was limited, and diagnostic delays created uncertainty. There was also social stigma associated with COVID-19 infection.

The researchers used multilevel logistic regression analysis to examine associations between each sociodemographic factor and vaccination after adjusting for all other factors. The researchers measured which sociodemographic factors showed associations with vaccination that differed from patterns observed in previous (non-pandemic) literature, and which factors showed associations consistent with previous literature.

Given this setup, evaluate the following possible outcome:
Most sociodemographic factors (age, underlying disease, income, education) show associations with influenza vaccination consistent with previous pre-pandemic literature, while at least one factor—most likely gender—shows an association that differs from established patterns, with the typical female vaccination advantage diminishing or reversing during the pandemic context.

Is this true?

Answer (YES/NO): NO